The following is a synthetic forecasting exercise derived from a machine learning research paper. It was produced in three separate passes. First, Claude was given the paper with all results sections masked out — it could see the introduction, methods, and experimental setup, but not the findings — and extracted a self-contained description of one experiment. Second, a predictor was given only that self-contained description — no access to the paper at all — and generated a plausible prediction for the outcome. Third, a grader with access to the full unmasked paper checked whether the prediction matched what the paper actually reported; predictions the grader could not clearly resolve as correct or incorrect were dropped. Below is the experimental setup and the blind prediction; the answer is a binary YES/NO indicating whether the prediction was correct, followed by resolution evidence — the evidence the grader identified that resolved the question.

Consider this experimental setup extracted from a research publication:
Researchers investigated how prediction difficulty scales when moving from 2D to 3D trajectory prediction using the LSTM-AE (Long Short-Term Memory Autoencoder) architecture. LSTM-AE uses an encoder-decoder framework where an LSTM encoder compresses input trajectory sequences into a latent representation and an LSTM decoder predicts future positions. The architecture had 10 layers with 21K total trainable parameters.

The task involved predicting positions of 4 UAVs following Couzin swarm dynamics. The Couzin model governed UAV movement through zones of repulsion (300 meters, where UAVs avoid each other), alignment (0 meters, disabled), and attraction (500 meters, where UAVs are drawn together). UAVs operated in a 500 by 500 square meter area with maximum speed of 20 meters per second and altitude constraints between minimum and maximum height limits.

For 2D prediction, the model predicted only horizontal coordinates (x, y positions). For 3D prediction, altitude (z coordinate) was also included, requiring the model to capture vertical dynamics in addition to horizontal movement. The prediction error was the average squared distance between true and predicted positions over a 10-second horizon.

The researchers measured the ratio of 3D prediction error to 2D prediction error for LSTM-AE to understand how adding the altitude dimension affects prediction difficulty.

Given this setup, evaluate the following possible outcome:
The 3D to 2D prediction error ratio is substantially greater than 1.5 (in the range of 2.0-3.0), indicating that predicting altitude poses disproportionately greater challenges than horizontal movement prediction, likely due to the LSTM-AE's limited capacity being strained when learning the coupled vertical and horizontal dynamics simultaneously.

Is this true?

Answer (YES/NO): YES